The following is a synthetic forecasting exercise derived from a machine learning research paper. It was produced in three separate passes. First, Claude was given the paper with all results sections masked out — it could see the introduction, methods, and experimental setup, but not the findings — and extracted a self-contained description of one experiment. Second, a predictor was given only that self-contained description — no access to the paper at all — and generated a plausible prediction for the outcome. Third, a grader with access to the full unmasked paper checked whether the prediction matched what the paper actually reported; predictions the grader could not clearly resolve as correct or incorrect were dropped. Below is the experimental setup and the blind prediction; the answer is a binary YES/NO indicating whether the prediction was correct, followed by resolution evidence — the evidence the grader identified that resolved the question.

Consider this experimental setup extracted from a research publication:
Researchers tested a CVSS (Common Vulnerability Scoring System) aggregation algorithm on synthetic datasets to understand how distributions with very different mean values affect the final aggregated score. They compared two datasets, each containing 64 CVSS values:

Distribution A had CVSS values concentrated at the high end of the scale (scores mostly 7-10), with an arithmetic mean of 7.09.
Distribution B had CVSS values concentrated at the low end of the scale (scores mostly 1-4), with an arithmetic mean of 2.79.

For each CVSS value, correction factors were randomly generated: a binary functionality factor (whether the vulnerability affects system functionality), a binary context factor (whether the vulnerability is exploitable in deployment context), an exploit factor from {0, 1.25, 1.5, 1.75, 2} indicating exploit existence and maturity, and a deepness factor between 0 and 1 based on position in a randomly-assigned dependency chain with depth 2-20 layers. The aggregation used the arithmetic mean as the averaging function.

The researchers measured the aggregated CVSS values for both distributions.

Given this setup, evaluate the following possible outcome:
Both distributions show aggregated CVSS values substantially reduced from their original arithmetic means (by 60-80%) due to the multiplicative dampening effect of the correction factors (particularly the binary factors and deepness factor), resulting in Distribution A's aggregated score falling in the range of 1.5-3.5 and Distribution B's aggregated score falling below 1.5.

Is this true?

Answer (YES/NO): NO